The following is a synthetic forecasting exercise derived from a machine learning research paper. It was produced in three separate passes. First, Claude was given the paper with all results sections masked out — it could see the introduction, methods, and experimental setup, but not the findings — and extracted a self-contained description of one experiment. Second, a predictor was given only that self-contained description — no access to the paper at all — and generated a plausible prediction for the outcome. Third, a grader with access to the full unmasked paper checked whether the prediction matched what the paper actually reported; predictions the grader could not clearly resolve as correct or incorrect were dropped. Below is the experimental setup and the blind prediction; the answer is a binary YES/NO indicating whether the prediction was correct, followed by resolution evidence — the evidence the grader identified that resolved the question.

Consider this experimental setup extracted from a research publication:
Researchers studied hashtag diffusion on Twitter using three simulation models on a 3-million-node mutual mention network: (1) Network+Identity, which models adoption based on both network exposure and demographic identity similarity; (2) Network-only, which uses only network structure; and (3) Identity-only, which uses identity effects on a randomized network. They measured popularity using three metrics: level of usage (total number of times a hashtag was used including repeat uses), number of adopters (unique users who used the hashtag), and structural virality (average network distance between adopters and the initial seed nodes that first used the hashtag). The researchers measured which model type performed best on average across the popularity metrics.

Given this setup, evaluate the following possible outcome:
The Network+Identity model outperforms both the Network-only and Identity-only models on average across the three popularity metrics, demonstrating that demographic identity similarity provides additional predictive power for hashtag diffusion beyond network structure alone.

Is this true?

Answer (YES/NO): NO